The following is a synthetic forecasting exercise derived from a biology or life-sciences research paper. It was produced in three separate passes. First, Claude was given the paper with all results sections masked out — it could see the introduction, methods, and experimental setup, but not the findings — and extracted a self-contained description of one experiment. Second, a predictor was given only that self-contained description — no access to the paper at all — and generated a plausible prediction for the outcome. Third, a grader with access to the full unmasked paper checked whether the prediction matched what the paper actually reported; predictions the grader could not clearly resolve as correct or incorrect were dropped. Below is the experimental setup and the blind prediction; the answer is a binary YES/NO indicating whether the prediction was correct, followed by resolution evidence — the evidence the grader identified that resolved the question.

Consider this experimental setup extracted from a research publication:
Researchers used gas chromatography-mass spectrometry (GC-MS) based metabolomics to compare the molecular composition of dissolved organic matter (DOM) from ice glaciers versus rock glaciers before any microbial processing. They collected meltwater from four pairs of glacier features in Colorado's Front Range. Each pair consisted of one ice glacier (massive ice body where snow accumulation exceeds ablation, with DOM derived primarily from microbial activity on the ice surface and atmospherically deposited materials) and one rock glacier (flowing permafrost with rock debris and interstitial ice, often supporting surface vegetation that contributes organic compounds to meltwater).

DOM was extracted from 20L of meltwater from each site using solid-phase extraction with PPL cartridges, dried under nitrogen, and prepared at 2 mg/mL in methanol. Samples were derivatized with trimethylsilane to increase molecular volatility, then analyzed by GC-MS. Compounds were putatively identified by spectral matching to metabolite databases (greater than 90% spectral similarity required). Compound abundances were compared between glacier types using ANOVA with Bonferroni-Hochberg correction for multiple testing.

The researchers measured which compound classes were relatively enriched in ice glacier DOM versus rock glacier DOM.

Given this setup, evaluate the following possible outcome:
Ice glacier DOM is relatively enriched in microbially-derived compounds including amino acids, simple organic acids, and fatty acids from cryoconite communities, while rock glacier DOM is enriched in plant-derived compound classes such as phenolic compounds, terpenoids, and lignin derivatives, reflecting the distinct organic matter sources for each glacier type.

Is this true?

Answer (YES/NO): NO